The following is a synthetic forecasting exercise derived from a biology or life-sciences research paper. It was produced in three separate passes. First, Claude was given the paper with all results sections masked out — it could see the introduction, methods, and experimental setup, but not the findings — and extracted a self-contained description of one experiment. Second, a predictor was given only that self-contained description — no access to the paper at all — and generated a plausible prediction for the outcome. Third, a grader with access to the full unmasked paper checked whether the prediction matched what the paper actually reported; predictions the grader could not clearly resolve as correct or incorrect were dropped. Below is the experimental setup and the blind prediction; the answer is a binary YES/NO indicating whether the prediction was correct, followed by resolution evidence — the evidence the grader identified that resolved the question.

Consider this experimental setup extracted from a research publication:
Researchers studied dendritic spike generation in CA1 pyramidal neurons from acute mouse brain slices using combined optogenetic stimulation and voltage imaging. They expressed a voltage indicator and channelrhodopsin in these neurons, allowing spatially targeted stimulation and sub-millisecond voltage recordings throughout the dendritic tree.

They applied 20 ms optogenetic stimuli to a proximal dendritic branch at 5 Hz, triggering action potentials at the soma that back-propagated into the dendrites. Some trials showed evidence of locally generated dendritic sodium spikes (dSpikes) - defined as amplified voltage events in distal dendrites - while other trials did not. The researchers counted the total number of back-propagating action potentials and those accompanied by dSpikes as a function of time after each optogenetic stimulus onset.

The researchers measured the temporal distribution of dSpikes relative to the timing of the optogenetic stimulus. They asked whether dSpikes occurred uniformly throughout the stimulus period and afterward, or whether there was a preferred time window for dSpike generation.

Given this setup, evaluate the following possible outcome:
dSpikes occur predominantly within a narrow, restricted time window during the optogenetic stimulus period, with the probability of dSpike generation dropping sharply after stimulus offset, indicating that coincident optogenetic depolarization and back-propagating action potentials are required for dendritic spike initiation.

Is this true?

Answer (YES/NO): NO